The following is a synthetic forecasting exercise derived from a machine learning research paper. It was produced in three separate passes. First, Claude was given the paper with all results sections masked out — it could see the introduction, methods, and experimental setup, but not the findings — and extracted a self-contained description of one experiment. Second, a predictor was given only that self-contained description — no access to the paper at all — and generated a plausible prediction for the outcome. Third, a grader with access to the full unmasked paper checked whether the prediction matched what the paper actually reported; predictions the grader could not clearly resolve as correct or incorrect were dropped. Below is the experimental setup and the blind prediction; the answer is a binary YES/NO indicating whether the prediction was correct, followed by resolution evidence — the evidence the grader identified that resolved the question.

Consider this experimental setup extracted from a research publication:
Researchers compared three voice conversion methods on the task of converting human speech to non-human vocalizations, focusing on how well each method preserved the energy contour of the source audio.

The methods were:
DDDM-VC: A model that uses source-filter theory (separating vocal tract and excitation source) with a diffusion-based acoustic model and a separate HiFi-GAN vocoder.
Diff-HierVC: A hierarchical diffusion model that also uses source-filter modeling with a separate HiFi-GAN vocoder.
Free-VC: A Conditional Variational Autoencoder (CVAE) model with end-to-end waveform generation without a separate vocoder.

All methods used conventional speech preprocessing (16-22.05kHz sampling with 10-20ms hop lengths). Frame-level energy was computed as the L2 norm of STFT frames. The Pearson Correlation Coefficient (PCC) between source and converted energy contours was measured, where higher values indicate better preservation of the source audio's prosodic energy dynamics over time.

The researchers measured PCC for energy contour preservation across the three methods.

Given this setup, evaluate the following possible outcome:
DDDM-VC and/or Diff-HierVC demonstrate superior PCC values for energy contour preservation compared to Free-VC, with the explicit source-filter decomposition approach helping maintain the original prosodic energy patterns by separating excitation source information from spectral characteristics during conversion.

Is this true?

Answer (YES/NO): NO